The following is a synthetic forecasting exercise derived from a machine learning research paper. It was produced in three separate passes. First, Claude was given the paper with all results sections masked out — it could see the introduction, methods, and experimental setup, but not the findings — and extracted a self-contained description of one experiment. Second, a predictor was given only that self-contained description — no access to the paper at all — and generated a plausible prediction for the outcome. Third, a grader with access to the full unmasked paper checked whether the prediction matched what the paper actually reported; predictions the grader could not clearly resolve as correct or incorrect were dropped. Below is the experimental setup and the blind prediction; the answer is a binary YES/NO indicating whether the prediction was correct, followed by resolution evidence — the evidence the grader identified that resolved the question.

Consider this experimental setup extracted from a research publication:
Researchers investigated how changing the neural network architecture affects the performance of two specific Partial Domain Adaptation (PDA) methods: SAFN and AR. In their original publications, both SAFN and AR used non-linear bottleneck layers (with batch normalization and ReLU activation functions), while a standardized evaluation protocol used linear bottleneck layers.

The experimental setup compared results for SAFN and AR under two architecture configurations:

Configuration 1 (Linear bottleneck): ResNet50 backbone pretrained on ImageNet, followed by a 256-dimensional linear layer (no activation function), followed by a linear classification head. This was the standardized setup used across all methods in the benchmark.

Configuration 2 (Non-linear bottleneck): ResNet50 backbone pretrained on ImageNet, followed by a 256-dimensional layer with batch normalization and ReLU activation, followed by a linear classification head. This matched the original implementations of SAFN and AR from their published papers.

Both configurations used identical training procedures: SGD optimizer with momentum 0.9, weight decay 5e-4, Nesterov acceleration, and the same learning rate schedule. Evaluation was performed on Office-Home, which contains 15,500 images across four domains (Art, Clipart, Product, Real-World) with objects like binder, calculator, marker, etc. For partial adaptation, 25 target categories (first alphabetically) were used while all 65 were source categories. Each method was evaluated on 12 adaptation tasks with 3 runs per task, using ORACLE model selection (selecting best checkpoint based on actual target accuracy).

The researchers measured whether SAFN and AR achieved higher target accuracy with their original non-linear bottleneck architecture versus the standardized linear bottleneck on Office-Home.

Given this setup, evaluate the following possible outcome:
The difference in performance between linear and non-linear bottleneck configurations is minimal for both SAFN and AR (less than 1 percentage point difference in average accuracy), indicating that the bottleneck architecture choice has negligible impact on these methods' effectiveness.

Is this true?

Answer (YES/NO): NO